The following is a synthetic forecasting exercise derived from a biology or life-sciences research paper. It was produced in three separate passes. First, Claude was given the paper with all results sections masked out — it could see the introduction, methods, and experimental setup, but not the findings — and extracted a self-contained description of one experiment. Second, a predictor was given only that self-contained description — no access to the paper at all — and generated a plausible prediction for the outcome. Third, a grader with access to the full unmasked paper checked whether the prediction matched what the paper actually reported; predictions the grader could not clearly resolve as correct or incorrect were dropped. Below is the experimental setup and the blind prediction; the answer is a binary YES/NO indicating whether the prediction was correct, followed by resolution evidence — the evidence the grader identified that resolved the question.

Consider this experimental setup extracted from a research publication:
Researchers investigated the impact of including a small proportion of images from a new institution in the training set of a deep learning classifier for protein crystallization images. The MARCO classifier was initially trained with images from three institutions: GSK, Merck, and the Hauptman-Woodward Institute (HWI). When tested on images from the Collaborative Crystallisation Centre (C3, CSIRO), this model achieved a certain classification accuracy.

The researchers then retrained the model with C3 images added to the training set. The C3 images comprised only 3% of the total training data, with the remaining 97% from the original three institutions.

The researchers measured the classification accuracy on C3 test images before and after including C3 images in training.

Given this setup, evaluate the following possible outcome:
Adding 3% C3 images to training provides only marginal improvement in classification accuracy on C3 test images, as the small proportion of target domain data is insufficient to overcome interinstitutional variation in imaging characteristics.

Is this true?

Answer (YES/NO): NO